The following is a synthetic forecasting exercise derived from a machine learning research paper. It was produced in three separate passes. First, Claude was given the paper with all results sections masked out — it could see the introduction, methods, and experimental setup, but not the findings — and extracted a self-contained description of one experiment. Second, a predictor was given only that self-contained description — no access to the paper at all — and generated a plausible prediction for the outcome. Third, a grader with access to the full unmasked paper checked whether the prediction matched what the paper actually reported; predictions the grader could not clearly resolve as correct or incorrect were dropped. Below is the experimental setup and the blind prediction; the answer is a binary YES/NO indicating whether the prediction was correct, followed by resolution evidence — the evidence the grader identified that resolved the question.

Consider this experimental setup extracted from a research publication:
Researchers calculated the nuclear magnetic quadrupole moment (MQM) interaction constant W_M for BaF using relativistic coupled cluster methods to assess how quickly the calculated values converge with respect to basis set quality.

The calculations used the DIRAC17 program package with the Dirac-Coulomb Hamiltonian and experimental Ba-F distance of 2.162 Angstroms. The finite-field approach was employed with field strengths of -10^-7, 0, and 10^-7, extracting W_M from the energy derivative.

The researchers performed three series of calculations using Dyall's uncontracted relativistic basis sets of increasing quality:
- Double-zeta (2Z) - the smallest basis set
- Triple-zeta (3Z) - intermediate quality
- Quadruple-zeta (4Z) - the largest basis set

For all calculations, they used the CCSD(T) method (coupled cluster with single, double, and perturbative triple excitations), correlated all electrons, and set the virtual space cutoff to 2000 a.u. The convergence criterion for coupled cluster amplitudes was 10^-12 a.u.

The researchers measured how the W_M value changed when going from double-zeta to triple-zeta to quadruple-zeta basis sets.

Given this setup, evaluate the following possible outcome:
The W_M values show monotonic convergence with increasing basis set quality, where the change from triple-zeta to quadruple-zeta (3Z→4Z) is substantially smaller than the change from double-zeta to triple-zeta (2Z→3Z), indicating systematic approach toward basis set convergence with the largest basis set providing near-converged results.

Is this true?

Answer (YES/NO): NO